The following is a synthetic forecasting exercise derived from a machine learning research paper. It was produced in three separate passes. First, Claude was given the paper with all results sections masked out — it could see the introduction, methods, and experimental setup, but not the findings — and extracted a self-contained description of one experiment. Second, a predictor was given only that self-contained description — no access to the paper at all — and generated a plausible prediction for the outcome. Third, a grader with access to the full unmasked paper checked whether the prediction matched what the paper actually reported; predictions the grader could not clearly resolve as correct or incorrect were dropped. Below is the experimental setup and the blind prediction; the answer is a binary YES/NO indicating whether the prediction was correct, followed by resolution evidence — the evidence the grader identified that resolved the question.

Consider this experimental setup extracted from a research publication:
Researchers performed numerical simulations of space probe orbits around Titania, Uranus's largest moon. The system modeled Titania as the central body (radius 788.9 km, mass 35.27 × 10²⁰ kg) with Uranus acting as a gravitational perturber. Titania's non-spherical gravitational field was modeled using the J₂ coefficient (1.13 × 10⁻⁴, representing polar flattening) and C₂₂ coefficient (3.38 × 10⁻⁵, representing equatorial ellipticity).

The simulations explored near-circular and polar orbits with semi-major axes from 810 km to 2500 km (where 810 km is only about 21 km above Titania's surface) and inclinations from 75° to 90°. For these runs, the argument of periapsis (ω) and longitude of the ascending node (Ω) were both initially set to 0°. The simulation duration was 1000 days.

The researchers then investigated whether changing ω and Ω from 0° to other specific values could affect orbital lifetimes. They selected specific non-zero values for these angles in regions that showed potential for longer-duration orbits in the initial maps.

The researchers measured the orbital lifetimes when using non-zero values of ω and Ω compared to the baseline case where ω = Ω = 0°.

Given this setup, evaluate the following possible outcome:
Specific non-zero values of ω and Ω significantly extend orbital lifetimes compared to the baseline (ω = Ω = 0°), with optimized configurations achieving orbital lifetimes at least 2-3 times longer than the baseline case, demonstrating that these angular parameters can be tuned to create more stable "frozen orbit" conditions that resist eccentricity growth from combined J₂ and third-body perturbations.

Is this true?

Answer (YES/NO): NO